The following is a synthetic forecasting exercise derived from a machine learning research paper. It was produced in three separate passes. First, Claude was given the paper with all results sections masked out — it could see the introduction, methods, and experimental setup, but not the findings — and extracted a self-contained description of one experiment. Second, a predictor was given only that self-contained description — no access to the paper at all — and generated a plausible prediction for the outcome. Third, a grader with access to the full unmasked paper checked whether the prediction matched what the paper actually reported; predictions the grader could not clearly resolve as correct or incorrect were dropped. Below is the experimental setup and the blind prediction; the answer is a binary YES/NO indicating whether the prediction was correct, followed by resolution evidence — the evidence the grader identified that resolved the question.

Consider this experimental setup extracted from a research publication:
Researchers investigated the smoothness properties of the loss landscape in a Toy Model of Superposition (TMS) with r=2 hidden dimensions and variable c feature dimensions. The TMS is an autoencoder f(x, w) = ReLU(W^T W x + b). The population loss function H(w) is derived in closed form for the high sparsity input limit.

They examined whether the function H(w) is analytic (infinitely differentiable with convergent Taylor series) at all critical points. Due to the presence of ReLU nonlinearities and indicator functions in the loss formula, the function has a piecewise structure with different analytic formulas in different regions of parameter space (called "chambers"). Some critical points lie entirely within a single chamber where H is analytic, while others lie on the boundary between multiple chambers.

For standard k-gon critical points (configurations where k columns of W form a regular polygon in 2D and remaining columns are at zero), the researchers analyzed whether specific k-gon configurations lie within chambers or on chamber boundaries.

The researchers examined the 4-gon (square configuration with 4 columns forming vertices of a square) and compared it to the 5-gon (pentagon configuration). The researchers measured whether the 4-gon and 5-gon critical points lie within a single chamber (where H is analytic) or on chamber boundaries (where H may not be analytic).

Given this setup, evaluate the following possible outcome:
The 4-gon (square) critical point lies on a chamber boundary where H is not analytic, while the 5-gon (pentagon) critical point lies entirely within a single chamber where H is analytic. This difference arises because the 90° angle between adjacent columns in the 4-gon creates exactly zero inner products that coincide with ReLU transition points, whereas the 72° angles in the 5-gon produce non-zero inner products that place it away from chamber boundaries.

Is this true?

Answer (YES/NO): YES